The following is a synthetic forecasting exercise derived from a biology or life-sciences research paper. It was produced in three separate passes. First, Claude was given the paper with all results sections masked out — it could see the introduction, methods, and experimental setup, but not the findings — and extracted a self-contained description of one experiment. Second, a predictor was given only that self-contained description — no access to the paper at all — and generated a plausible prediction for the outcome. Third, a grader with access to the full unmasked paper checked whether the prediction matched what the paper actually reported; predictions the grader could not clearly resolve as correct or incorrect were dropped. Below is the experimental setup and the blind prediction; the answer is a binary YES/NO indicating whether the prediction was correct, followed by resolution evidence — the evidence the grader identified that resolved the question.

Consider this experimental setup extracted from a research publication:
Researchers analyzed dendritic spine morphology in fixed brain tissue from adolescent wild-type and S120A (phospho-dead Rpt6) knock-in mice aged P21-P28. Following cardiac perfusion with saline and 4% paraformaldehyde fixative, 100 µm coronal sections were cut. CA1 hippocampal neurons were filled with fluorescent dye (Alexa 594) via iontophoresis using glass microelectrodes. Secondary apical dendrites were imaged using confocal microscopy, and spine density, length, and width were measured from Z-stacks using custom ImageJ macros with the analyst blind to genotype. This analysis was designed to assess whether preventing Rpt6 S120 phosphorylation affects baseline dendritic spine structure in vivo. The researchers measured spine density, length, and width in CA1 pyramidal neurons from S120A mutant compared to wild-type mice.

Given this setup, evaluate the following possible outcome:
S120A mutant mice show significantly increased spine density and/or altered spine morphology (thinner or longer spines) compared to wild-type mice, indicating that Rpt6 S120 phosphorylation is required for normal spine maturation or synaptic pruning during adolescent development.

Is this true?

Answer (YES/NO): NO